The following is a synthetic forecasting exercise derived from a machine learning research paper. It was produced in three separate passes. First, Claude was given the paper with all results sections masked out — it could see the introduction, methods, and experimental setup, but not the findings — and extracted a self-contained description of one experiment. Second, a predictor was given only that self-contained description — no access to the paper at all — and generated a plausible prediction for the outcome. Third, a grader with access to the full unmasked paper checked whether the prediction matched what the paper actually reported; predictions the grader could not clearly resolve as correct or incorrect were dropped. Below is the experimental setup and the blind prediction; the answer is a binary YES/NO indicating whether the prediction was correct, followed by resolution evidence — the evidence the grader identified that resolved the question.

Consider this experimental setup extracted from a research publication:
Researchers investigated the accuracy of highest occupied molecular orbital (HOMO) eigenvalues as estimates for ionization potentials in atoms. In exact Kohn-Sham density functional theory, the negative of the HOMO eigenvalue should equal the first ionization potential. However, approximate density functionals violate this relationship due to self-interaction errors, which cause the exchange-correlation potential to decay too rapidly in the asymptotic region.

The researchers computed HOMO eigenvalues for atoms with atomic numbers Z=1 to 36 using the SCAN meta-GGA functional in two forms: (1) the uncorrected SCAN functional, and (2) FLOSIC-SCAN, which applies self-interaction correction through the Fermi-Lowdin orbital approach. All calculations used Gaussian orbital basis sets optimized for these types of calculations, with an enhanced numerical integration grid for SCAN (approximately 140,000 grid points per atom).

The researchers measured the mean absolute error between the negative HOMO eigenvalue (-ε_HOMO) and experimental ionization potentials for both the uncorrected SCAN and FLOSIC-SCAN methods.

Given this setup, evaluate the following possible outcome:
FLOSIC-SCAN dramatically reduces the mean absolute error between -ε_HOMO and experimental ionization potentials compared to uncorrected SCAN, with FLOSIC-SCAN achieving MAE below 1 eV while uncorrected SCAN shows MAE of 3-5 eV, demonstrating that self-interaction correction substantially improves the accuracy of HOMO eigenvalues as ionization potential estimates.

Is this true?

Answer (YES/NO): YES